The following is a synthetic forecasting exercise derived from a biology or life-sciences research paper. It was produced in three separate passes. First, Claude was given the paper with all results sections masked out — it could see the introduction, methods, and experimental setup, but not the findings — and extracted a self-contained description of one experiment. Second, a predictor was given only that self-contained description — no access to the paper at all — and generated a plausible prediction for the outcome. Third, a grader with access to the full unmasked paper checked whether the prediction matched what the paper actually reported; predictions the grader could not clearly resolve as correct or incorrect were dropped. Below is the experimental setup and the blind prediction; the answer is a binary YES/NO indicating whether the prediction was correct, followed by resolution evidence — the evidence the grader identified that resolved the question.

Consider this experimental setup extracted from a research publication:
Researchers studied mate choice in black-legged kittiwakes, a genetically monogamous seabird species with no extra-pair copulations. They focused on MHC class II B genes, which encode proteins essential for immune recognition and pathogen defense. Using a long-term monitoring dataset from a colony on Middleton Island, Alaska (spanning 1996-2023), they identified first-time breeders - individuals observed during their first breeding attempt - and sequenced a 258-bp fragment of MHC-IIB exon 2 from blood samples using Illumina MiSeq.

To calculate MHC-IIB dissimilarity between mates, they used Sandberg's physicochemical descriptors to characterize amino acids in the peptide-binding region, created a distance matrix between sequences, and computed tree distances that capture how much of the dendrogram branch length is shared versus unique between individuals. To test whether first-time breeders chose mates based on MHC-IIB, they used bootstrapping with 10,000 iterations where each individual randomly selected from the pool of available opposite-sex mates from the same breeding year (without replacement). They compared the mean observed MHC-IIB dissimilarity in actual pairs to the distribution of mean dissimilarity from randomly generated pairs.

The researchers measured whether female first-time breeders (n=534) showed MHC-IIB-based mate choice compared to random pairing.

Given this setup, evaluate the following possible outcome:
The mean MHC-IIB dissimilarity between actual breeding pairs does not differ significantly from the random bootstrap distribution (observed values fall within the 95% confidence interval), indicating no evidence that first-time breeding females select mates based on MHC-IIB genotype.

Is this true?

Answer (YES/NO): YES